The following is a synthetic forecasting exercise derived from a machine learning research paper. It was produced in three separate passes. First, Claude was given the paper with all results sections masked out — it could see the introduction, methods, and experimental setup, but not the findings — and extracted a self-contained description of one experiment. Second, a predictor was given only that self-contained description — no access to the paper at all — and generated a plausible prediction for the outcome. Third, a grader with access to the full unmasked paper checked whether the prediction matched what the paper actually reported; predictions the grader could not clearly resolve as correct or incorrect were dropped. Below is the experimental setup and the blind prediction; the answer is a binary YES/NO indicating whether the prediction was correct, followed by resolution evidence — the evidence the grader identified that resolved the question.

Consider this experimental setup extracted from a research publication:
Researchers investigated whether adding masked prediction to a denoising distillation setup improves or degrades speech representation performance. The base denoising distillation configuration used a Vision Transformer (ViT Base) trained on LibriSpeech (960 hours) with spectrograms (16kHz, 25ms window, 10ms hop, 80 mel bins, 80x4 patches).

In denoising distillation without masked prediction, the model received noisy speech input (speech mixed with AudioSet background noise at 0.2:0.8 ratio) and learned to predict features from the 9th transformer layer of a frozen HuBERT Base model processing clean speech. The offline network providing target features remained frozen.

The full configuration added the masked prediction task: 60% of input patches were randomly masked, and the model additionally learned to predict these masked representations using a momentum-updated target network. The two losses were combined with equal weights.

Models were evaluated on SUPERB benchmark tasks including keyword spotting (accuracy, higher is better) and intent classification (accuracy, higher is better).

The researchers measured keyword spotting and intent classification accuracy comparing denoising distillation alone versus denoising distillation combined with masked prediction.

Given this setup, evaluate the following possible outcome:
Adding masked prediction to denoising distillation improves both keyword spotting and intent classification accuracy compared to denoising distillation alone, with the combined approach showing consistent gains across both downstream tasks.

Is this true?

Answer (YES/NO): YES